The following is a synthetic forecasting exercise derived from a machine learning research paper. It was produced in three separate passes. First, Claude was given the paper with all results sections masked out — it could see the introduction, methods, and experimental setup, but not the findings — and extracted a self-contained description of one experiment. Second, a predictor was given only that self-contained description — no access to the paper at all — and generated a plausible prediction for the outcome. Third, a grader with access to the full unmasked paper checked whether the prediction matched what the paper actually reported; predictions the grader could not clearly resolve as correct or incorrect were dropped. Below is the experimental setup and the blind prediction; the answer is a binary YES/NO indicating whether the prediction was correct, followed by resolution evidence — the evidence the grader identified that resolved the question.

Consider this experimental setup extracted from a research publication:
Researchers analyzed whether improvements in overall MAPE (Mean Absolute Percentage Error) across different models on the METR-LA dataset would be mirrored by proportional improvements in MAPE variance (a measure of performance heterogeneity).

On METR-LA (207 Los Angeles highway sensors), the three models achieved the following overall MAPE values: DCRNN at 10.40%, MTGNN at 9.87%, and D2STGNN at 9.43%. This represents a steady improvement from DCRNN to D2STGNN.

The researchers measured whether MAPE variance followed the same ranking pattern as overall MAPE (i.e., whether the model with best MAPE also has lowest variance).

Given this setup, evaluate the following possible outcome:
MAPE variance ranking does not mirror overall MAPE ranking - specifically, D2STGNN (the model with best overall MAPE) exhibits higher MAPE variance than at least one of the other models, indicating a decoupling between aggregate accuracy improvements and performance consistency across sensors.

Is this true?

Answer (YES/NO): NO